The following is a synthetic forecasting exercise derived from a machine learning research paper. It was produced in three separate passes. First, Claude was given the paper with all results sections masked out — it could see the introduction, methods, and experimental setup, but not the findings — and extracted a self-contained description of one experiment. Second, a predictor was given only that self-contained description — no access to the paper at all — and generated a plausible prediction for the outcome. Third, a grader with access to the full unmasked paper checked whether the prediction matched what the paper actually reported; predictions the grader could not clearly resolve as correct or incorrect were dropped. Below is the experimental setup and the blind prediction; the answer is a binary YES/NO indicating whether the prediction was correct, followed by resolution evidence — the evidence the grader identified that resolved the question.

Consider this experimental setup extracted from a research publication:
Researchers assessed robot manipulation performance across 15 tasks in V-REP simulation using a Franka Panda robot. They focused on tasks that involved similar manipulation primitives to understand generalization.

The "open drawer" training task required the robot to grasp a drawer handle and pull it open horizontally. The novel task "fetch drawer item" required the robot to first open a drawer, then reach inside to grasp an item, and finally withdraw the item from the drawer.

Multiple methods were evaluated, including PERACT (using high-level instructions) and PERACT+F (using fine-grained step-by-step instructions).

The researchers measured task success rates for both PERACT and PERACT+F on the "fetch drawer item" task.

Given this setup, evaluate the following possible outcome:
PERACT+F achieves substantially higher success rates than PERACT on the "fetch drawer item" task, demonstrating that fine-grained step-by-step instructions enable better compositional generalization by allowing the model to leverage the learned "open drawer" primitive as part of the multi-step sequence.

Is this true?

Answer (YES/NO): NO